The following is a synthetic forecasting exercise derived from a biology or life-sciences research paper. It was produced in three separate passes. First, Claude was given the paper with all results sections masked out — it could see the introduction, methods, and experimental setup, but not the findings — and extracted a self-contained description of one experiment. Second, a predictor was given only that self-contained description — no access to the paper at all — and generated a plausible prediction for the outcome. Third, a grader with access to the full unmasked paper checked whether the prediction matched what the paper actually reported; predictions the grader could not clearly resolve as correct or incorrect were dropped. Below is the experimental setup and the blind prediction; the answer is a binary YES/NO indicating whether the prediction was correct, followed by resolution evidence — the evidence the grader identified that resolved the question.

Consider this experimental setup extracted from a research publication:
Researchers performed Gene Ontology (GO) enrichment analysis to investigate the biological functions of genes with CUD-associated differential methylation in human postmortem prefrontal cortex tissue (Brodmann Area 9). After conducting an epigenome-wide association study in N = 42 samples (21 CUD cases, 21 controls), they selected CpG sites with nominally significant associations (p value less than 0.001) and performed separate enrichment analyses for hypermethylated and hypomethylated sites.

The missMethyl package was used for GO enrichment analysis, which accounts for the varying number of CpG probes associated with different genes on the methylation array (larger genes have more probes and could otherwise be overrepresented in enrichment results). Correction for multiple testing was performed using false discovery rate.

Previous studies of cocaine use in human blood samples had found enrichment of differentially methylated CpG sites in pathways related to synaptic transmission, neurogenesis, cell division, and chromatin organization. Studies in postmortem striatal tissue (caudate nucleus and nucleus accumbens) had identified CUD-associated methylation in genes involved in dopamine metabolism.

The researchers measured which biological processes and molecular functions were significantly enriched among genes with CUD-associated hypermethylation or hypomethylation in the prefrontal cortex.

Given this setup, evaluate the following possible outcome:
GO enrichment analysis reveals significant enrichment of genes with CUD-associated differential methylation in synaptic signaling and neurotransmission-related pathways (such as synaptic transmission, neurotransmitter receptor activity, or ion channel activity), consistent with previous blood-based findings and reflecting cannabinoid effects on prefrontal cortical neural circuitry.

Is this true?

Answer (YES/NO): NO